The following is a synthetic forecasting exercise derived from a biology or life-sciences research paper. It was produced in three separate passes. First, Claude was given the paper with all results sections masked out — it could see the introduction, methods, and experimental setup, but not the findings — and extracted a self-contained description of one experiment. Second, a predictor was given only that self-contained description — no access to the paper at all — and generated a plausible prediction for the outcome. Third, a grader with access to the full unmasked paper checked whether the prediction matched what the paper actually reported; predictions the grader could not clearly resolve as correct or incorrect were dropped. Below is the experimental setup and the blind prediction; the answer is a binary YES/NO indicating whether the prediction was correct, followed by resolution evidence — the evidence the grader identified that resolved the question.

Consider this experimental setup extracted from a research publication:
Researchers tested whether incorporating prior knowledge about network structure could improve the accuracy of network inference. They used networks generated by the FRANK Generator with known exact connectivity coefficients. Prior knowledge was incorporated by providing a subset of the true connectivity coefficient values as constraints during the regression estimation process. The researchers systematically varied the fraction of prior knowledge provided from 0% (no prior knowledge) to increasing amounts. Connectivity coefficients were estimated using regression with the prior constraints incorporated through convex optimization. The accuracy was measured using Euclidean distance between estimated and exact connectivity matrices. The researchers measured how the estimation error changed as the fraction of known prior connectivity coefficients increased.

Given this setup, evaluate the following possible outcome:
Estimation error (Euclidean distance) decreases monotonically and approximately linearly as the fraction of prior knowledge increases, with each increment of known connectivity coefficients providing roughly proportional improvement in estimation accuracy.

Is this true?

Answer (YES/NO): YES